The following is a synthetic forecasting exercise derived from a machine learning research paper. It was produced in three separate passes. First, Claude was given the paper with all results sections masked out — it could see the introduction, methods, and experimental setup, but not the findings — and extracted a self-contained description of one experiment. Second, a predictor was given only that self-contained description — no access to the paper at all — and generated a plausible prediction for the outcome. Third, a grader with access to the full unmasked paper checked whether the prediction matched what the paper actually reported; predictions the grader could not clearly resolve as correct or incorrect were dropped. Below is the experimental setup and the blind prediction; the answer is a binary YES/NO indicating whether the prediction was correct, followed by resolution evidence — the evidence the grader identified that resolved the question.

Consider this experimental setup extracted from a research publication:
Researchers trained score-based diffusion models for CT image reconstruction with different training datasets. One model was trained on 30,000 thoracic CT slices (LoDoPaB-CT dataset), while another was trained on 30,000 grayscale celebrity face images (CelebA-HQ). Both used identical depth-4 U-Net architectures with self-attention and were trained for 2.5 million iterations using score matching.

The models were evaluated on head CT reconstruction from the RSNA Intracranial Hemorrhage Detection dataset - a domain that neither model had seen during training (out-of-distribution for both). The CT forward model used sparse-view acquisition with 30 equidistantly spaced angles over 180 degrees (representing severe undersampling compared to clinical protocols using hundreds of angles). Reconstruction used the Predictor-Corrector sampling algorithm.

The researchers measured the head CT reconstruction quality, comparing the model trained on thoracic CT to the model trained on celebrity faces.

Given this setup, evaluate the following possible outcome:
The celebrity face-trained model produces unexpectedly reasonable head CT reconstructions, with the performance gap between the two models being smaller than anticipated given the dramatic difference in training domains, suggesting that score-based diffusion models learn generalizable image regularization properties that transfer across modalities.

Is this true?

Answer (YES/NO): NO